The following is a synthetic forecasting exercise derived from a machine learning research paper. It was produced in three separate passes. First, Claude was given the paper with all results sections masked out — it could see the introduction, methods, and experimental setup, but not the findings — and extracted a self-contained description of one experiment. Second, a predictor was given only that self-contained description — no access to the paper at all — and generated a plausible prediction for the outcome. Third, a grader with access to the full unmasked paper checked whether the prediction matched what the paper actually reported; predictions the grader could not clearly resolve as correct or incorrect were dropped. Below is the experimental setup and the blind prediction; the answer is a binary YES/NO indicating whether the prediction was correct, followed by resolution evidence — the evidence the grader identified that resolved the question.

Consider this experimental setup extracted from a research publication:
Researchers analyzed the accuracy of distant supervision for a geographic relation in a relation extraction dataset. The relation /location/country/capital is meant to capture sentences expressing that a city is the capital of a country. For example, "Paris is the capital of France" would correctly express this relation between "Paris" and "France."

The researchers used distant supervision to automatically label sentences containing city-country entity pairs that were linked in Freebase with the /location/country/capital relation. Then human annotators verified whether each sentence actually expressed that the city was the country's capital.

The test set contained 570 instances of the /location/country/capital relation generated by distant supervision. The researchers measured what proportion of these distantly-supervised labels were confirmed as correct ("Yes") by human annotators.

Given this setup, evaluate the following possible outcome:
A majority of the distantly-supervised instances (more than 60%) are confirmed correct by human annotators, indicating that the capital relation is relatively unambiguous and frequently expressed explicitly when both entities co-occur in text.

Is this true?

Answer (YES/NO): NO